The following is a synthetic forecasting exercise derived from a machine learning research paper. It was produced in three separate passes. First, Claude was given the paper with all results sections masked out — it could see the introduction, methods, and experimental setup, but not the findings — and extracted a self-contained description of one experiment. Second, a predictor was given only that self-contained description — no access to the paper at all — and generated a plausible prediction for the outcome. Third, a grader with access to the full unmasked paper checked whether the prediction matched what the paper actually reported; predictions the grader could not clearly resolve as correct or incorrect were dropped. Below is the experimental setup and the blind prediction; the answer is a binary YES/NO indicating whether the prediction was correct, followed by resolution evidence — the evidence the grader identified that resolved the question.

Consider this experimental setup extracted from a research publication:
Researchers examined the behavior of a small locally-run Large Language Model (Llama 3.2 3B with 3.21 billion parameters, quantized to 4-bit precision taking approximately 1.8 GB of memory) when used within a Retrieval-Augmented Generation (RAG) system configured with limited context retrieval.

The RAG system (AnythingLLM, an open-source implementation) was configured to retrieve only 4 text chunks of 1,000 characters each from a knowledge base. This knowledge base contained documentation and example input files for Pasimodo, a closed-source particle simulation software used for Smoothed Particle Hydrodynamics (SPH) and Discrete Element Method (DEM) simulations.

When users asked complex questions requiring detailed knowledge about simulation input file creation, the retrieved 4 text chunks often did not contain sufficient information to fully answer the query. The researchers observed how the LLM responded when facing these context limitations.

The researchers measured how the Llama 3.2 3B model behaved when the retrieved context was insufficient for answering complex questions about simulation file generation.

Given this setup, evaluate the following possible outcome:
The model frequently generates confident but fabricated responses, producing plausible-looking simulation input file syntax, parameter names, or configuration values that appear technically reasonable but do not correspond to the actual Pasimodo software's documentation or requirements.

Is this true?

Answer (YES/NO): NO